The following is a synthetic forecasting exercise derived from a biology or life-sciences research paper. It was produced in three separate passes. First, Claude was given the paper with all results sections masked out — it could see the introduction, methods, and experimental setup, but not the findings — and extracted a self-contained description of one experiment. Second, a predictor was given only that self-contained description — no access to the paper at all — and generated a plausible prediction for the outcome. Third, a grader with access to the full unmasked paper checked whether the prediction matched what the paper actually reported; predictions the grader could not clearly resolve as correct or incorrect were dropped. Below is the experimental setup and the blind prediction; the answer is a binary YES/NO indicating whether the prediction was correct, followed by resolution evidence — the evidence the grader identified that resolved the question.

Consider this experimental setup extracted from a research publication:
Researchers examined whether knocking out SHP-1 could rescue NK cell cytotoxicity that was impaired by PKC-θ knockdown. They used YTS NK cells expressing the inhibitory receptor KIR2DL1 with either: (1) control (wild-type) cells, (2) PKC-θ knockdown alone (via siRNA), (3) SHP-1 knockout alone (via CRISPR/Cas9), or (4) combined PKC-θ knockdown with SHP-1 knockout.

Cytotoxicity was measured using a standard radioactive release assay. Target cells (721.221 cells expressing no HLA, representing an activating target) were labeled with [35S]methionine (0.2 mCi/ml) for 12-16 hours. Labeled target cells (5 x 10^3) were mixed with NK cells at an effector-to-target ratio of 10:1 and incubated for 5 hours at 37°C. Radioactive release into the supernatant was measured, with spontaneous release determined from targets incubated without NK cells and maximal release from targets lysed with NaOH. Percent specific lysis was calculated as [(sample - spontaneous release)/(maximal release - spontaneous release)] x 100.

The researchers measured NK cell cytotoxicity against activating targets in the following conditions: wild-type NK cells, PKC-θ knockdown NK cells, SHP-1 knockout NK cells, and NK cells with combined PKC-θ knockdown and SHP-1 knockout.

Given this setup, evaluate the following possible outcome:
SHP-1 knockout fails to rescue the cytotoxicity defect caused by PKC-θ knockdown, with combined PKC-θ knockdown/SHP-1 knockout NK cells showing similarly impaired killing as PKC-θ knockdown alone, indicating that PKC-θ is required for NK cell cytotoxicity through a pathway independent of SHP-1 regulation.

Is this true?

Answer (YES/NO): NO